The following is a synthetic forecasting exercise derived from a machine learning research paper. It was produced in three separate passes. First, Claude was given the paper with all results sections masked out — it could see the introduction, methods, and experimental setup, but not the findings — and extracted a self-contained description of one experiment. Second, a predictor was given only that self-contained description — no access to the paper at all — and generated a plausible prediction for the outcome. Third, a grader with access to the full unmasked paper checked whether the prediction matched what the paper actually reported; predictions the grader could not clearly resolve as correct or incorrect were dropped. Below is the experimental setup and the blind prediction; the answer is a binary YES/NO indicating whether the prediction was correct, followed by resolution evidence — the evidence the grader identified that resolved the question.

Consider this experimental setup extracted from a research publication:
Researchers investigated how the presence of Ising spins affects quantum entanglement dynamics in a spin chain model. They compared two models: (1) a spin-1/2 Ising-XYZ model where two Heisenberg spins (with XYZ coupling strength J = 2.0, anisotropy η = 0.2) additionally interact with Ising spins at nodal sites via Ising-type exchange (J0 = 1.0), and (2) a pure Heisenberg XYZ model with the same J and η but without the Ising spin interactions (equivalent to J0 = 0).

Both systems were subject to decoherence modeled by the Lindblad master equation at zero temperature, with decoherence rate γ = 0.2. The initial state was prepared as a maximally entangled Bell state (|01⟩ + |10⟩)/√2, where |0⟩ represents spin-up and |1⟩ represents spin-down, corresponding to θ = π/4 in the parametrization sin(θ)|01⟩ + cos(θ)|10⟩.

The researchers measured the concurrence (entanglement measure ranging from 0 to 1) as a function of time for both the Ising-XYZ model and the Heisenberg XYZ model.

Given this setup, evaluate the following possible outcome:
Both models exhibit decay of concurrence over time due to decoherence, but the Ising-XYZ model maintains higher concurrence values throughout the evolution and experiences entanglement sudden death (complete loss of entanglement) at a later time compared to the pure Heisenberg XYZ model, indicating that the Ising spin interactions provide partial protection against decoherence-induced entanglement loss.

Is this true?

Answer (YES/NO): NO